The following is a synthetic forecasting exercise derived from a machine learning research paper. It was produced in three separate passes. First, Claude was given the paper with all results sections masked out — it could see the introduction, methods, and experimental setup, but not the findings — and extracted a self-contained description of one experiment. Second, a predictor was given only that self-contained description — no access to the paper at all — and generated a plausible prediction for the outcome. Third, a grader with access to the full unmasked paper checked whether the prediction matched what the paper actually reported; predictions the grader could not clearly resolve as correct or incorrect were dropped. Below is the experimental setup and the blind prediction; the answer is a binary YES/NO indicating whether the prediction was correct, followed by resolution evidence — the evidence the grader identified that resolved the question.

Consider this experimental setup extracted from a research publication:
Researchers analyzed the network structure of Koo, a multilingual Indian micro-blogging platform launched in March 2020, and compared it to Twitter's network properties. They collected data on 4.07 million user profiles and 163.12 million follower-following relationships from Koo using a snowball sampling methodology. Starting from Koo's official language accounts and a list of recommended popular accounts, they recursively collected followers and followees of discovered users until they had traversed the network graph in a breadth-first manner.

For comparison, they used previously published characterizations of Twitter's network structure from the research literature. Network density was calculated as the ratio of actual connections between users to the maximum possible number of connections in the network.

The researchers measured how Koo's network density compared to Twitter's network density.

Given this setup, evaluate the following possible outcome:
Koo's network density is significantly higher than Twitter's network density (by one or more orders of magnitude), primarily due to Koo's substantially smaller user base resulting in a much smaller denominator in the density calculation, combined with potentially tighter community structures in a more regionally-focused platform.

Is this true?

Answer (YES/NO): NO